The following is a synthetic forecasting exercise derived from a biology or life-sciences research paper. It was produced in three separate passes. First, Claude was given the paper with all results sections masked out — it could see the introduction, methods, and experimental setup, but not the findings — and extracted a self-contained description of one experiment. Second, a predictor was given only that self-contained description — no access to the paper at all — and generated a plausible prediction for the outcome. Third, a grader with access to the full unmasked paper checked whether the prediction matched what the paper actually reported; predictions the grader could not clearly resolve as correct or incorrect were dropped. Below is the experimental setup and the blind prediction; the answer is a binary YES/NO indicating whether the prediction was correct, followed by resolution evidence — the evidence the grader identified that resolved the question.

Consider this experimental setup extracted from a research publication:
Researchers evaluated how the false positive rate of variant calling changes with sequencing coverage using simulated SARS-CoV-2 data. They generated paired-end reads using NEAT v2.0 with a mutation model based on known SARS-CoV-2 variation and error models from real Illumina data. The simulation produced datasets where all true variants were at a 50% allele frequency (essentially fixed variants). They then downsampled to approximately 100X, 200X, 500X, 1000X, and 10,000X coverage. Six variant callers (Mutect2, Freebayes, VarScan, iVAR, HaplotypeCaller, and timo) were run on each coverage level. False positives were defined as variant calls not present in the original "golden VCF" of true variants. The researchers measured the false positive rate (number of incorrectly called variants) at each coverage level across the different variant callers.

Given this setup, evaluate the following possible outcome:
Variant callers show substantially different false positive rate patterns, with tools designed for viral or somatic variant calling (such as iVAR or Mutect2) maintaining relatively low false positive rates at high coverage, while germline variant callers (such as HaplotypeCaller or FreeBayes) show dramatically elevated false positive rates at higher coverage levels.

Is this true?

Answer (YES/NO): NO